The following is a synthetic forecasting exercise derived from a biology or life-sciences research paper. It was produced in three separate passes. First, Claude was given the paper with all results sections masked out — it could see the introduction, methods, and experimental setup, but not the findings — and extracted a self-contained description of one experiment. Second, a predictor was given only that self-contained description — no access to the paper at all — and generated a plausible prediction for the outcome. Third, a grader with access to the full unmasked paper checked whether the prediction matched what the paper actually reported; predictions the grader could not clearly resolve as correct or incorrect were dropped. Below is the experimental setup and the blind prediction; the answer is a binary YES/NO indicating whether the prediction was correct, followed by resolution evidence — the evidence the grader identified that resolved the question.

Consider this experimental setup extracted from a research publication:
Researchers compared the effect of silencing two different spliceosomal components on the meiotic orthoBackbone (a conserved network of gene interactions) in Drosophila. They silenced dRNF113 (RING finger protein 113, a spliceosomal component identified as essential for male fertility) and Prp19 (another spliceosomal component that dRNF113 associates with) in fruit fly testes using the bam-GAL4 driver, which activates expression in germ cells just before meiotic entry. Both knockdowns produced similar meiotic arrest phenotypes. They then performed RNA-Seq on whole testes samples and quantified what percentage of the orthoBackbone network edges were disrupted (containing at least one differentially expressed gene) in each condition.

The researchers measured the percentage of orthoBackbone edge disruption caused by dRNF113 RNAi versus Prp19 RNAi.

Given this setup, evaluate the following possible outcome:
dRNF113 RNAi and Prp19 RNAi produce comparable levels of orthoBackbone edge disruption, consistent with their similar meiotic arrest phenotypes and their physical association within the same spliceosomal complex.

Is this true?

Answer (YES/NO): NO